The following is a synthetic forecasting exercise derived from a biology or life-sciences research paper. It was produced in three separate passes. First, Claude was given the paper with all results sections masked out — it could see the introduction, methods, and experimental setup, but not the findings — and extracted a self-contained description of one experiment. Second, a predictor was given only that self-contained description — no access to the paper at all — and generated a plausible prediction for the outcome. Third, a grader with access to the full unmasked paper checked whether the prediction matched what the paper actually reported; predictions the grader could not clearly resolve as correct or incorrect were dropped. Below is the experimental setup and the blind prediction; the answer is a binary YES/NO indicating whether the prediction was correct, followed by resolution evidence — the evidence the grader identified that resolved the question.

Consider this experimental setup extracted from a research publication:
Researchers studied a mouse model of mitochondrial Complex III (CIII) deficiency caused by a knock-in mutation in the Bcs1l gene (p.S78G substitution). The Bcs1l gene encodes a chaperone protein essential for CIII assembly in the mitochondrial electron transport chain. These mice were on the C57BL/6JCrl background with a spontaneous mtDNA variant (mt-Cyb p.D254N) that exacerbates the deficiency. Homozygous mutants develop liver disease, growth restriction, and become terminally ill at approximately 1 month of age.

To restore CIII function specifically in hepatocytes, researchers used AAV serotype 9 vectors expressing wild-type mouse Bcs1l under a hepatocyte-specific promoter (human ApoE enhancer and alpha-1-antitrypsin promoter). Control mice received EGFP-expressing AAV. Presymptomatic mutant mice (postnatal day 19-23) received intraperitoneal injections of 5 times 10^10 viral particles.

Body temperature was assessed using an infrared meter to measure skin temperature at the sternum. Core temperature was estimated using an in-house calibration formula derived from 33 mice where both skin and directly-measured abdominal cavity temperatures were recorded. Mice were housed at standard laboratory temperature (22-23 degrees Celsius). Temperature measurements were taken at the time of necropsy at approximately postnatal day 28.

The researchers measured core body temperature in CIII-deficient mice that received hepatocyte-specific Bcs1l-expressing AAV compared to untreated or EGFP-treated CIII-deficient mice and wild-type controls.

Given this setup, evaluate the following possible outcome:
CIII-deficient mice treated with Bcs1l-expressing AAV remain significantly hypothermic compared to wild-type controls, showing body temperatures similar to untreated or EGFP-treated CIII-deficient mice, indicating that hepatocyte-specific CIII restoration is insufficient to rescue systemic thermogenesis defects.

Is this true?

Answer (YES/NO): NO